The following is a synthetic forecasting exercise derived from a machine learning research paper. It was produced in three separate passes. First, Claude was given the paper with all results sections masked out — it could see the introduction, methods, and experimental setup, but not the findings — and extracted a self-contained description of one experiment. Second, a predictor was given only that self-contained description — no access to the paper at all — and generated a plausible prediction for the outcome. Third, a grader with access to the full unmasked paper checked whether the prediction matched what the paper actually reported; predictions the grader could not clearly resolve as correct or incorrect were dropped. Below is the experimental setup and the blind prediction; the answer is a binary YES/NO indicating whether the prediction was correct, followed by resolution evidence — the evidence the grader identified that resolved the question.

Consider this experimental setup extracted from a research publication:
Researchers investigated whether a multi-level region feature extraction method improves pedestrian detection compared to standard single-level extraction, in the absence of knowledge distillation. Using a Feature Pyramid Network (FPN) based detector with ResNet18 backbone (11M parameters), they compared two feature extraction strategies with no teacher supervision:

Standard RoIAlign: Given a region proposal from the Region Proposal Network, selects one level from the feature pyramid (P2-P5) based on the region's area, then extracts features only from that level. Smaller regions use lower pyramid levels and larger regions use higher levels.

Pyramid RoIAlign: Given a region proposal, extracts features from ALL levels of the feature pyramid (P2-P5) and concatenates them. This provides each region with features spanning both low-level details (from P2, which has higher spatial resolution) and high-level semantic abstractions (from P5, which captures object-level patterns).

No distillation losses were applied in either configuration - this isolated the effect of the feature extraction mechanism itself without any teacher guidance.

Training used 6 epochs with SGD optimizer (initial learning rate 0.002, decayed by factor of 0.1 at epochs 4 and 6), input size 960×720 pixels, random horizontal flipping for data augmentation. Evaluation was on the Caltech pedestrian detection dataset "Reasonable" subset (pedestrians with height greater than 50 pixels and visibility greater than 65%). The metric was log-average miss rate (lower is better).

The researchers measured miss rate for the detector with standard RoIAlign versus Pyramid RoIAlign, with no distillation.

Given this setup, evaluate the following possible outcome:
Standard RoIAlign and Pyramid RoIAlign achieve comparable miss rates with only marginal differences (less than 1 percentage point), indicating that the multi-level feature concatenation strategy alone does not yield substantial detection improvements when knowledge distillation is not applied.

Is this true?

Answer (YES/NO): YES